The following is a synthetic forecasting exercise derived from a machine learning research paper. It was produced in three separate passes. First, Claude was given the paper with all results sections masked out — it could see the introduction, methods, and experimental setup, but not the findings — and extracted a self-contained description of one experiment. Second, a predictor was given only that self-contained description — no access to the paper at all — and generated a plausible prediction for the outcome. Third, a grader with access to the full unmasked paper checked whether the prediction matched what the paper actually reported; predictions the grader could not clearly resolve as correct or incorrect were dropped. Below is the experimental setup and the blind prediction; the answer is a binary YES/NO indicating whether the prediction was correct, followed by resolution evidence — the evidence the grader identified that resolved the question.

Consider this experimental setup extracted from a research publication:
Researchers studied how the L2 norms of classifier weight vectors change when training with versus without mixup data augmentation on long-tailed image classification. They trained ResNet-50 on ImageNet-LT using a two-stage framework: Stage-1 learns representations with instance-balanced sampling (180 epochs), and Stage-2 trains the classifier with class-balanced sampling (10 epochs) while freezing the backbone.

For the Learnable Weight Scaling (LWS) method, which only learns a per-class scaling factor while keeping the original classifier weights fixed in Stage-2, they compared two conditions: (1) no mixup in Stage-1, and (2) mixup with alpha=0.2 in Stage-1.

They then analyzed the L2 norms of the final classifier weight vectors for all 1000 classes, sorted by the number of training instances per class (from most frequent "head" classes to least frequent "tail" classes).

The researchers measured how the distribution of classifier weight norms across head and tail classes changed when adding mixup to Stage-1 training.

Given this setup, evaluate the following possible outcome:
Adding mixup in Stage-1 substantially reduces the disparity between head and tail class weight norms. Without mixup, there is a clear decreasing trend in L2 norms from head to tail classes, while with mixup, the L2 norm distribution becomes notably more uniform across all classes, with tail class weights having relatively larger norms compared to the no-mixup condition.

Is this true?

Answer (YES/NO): YES